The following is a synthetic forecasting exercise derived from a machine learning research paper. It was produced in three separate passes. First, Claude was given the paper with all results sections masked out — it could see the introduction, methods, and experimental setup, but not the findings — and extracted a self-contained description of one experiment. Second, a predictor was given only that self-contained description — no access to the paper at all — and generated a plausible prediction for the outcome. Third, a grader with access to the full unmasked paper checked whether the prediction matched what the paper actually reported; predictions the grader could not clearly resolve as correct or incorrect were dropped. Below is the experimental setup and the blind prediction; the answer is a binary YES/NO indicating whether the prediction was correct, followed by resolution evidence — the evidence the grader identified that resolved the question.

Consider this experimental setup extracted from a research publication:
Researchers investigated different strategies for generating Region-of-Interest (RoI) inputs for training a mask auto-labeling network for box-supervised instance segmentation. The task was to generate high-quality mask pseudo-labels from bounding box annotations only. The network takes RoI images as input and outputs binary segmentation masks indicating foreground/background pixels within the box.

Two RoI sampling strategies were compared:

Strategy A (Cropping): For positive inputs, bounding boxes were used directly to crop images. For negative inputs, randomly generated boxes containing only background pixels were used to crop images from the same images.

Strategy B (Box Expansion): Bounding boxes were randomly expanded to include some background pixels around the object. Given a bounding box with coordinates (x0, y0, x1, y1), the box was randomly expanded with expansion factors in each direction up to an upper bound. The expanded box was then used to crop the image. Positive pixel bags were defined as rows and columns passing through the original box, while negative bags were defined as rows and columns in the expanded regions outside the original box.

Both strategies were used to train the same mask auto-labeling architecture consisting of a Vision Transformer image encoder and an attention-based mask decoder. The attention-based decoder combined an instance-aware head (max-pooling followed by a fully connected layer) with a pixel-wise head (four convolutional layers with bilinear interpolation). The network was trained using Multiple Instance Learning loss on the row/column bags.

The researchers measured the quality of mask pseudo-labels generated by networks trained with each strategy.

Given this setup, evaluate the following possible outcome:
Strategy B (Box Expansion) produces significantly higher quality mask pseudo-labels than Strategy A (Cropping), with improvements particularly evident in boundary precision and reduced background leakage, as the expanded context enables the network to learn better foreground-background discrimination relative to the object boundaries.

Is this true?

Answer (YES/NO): NO